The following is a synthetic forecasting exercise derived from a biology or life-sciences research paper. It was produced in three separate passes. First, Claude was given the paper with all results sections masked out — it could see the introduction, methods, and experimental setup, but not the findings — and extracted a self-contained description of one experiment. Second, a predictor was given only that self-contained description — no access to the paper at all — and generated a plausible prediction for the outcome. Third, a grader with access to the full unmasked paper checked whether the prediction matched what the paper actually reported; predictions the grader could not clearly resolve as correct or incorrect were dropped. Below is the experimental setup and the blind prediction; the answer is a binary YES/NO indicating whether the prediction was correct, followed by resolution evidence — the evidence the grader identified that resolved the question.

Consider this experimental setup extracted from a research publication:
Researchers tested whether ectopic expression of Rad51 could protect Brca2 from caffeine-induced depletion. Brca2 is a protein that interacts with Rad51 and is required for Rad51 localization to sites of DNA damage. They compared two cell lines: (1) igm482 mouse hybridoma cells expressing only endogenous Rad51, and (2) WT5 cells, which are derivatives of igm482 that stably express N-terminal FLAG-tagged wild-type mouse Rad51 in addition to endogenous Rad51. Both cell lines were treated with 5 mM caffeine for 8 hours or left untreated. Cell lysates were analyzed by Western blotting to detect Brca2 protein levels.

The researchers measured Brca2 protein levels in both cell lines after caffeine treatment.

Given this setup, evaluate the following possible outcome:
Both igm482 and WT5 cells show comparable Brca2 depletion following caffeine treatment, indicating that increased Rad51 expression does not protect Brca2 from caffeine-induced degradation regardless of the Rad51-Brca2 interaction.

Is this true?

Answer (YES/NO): NO